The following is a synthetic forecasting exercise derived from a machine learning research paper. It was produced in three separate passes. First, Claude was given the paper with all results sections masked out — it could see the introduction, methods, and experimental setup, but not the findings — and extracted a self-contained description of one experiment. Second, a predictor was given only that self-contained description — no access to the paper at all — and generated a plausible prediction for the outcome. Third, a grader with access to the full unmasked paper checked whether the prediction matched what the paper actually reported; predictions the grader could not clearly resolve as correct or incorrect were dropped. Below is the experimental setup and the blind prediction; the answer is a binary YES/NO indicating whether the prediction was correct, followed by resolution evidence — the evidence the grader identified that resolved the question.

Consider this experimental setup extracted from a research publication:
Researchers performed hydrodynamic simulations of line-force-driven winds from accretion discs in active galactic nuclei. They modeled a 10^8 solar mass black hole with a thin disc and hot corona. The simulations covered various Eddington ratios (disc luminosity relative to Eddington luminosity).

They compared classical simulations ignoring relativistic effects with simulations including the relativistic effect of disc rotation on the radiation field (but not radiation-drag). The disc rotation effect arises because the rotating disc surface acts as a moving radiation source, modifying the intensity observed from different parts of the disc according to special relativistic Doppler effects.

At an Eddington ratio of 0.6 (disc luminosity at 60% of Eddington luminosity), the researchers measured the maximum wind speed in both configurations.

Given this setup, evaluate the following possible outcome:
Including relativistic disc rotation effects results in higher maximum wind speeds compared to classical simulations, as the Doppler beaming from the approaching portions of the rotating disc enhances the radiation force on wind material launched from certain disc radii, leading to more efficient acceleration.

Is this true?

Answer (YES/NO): NO